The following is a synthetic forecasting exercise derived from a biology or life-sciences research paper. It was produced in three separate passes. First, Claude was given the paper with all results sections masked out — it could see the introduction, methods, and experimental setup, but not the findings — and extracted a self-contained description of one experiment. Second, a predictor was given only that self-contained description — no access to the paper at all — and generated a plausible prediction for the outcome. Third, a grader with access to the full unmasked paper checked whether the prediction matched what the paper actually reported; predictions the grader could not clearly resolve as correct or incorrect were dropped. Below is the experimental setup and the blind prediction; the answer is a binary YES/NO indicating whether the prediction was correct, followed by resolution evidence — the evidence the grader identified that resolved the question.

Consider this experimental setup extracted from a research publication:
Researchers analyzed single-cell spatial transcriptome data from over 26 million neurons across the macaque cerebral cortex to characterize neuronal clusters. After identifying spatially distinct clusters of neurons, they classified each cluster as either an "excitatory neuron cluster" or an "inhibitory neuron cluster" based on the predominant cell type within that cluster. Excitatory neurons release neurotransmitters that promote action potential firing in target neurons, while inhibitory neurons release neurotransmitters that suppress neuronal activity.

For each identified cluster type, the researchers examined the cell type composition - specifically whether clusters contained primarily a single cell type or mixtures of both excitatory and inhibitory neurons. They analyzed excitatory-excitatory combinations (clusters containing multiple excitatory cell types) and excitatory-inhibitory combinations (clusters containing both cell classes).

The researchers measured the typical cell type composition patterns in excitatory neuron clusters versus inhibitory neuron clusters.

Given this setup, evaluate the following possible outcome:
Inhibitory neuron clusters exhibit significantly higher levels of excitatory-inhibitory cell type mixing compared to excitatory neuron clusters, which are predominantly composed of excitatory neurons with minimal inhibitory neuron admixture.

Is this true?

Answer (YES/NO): YES